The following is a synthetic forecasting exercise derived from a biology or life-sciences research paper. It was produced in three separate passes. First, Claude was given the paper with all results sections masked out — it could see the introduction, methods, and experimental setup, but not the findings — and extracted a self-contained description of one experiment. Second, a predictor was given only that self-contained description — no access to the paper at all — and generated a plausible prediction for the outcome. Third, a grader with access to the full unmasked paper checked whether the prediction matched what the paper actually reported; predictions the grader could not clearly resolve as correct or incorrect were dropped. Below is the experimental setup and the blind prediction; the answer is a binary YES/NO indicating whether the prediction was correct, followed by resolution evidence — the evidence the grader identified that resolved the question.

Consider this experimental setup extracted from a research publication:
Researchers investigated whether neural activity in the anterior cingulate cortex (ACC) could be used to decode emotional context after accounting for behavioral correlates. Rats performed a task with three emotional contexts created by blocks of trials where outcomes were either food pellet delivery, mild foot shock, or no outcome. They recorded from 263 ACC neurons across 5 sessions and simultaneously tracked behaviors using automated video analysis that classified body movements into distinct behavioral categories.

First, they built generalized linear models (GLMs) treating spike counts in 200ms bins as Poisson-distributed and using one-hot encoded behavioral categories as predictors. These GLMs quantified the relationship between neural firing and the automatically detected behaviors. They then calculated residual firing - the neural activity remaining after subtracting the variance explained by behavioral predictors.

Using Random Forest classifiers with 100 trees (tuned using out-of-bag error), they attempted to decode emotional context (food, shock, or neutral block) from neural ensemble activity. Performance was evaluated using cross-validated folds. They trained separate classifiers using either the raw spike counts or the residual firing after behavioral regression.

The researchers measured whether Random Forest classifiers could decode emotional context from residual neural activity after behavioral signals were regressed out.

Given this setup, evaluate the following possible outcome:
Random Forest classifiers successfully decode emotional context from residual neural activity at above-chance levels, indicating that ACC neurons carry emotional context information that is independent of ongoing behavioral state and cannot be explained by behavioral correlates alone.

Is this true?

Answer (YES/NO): YES